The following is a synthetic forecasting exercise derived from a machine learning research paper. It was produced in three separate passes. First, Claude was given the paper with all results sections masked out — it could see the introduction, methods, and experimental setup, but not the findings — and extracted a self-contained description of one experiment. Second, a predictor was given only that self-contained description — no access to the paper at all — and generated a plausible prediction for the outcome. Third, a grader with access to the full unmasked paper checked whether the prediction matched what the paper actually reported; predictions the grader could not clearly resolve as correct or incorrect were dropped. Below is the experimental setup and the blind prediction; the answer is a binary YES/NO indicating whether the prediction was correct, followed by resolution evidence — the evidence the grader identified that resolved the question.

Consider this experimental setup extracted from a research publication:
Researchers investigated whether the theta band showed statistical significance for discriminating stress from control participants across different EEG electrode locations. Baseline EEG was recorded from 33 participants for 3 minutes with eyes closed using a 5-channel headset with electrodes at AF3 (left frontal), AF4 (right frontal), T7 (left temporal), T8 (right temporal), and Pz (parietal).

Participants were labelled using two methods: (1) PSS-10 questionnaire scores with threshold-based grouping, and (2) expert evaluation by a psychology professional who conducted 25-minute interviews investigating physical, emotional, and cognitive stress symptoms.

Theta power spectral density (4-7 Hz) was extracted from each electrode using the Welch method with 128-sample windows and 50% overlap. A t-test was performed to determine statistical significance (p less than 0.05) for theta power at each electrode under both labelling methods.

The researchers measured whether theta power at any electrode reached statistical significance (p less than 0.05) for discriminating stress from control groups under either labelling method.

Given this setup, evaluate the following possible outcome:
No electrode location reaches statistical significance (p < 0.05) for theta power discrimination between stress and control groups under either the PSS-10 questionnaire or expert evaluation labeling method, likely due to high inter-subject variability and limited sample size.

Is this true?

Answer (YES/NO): YES